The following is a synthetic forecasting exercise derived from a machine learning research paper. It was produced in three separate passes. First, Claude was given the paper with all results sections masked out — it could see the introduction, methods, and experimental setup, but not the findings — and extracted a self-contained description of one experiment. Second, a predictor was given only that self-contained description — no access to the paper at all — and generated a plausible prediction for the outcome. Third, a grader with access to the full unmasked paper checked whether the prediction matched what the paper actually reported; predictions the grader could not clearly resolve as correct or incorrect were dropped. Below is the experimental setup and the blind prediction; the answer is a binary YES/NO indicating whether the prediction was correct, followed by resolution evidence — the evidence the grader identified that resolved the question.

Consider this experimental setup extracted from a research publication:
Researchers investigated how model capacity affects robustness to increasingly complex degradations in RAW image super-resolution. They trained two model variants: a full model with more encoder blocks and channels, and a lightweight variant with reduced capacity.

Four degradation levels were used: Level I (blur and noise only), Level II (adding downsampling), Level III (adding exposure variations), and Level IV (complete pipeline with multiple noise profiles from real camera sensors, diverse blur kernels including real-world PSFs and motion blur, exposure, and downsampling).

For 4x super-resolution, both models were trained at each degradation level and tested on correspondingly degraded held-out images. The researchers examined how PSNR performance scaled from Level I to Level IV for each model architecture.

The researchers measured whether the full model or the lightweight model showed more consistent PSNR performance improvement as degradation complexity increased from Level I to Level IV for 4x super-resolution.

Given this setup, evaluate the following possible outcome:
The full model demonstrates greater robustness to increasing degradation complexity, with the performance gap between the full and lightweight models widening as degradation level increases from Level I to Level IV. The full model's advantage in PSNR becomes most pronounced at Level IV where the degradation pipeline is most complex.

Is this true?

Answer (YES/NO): YES